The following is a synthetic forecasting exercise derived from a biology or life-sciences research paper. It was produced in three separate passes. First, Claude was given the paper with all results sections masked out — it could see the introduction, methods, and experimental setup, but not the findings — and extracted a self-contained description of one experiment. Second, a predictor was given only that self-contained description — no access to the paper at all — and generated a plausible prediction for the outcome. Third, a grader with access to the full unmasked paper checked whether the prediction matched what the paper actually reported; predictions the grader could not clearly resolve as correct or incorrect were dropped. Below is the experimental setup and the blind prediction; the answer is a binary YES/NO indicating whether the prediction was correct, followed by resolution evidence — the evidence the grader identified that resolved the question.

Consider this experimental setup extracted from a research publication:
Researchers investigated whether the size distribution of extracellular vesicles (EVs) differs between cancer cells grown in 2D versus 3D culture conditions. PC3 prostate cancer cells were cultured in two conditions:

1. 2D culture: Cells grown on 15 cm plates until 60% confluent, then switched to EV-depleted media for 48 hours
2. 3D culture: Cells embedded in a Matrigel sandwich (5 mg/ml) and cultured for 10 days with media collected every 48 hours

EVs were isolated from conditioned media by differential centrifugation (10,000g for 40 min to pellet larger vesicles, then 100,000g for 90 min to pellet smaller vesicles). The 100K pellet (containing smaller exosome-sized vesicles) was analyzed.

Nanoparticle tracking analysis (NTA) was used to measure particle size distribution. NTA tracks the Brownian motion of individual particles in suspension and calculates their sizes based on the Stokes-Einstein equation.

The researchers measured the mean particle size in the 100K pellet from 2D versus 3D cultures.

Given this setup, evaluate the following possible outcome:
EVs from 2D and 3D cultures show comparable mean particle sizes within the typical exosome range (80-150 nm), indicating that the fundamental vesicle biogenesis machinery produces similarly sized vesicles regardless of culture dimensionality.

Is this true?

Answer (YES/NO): NO